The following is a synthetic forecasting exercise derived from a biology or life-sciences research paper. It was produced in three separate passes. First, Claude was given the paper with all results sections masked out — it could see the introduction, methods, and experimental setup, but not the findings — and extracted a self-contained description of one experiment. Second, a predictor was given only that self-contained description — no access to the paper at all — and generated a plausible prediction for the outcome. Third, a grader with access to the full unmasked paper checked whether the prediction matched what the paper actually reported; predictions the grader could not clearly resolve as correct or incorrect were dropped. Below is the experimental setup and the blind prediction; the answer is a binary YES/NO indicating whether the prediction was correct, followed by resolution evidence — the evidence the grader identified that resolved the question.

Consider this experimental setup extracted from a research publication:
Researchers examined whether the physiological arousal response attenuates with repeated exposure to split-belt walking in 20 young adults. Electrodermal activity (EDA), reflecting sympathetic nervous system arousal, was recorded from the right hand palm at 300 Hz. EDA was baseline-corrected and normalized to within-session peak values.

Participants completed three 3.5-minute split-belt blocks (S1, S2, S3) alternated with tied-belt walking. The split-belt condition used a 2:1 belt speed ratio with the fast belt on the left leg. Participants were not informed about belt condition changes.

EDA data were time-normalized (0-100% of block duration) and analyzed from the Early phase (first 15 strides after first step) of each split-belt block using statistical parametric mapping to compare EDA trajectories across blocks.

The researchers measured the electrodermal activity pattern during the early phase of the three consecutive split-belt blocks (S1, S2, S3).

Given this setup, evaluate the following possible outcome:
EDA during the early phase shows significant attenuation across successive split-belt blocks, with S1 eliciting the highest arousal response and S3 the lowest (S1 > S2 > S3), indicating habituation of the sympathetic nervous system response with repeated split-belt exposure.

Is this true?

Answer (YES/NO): NO